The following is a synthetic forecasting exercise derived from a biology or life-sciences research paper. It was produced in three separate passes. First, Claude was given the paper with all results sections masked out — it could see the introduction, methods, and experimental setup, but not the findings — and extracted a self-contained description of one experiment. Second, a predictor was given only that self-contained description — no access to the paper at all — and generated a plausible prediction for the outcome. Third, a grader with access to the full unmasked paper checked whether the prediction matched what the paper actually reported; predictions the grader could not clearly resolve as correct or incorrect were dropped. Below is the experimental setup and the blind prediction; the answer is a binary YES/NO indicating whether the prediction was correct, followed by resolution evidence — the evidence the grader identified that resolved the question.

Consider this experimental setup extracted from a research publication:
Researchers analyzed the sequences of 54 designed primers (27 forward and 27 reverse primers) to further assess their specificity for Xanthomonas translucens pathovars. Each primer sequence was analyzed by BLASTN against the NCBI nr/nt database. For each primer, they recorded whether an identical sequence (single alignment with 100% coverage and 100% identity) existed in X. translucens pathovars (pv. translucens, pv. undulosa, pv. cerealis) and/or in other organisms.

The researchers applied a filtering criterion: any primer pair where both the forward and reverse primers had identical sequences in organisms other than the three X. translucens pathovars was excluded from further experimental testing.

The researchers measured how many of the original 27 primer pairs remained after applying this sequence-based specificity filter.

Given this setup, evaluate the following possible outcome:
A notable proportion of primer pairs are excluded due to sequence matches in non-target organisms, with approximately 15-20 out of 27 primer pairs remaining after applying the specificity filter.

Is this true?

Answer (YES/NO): NO